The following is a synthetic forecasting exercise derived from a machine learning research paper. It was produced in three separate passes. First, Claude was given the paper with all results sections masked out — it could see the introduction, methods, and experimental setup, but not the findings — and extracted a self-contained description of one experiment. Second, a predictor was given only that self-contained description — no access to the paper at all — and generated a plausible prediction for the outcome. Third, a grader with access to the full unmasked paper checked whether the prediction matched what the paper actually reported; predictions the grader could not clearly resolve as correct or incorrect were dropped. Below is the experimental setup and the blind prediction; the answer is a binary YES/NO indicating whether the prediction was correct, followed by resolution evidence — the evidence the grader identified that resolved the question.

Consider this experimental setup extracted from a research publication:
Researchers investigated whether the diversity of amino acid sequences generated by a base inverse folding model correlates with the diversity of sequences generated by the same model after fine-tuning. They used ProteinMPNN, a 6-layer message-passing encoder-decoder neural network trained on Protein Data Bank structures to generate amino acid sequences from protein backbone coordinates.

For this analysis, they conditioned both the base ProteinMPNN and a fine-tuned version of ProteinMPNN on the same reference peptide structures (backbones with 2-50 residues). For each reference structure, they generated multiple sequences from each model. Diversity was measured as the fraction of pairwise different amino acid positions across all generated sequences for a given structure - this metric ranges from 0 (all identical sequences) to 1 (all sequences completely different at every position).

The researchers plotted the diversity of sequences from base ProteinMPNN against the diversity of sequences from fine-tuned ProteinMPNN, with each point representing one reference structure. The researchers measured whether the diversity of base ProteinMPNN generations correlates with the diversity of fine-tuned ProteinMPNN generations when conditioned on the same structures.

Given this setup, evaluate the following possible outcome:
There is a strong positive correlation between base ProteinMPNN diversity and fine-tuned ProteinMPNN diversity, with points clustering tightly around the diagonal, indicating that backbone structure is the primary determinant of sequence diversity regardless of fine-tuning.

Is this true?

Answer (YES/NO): NO